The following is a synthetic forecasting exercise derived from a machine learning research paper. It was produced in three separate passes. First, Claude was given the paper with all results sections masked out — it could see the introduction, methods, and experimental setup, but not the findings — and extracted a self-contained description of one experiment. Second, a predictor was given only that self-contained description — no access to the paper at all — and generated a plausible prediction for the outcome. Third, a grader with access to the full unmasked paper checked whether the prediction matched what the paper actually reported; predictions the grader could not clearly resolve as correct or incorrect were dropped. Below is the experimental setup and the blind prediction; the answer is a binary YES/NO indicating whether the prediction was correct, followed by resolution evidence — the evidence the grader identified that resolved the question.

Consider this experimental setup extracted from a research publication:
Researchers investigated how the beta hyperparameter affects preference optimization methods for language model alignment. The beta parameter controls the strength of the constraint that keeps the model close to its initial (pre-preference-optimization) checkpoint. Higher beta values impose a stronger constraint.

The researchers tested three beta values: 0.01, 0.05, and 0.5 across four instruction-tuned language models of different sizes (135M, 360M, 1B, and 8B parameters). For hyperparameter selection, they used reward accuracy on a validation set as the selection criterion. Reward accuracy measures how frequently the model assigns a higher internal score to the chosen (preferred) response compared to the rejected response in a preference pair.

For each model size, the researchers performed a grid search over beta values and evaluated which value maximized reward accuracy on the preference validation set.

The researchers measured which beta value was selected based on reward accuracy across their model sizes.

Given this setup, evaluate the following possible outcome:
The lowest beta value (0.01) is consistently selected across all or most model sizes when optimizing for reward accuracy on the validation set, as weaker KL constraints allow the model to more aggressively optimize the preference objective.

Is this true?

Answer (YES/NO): YES